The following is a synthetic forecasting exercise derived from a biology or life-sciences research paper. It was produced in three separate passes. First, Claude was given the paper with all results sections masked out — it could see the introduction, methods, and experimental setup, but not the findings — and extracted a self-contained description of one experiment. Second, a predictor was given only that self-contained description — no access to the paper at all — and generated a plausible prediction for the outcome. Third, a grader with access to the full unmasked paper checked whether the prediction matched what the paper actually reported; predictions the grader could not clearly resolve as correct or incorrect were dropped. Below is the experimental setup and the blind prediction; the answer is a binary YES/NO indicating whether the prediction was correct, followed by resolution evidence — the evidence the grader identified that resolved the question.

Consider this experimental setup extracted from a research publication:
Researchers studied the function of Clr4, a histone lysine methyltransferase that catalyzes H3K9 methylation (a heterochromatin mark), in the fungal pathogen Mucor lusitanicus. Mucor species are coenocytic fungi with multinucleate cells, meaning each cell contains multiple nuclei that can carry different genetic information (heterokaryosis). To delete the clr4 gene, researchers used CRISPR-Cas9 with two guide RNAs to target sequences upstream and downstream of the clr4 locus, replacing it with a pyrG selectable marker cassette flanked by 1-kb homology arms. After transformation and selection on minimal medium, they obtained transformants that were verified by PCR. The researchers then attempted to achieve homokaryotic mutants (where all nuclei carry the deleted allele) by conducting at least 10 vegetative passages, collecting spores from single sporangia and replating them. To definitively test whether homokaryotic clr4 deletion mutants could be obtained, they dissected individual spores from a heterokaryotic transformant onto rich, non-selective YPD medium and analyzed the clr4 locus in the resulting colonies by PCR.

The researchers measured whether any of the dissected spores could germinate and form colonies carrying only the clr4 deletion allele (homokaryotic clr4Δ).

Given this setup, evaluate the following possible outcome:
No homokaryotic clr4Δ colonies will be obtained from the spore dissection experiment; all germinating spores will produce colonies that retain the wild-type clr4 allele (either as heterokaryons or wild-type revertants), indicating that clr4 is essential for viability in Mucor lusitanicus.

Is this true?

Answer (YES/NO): YES